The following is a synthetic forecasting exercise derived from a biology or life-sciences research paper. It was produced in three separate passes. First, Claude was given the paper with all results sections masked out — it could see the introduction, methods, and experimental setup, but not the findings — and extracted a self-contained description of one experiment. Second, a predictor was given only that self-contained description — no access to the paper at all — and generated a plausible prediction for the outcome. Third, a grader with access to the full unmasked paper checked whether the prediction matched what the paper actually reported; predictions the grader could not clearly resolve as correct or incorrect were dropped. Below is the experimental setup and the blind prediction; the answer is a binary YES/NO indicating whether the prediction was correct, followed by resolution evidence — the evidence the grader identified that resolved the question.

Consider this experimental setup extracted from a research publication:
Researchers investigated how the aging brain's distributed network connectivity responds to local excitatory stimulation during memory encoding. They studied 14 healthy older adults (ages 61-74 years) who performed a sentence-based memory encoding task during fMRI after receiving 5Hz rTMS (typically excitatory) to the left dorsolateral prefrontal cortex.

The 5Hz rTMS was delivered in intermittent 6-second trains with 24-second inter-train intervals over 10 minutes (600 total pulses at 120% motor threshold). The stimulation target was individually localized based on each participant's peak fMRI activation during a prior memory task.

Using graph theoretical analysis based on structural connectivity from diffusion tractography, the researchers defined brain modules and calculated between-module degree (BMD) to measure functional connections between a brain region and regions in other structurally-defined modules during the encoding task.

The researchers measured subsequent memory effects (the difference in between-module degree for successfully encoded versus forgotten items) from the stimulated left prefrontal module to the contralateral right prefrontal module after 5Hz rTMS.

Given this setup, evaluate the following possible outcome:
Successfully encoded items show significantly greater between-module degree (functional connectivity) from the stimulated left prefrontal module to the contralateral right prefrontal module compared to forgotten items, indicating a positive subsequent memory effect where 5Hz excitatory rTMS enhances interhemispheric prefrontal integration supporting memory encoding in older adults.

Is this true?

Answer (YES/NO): NO